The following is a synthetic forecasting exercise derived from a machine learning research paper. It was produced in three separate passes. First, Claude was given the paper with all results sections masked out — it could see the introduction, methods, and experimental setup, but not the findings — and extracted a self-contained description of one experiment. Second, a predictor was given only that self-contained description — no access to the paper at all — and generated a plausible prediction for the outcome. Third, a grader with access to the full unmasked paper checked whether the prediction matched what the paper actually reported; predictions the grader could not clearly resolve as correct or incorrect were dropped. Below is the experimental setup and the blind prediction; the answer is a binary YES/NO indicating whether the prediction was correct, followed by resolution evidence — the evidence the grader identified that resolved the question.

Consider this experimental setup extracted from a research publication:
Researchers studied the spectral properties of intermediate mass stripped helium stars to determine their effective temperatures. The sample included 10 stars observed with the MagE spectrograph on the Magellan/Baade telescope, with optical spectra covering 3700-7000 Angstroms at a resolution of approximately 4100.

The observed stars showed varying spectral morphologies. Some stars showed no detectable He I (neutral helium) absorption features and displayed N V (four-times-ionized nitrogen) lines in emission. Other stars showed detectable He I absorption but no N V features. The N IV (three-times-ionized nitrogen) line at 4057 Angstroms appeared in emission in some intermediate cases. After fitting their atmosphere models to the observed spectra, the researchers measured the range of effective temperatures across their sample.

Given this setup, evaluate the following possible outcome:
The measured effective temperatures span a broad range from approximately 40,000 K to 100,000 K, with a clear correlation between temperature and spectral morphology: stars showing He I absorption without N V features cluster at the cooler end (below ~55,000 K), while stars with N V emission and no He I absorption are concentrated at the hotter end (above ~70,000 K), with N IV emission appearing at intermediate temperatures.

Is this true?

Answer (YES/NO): NO